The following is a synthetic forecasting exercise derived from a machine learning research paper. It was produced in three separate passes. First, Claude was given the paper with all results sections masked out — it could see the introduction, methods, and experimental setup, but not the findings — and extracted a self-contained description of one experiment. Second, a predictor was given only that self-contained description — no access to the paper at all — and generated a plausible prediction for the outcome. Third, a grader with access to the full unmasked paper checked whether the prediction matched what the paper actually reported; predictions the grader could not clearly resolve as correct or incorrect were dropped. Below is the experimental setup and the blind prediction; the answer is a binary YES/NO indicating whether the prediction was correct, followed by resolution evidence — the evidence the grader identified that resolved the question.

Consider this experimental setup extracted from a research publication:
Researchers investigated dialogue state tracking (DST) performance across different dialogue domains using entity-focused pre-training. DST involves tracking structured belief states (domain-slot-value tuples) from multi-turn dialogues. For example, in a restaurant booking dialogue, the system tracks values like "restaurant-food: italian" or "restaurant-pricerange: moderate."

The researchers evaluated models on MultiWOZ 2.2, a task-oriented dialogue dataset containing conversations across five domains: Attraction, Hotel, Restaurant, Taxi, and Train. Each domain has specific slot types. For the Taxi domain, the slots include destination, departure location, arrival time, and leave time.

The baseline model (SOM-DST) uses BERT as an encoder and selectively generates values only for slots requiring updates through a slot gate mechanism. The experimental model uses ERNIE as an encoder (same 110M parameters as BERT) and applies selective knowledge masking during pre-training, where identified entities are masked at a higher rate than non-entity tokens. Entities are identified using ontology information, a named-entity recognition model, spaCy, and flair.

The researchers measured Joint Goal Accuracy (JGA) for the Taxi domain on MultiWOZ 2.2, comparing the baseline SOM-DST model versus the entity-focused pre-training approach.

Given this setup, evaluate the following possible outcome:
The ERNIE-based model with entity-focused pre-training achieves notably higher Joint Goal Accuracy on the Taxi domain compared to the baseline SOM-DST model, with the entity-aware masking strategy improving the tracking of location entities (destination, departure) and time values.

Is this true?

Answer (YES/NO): NO